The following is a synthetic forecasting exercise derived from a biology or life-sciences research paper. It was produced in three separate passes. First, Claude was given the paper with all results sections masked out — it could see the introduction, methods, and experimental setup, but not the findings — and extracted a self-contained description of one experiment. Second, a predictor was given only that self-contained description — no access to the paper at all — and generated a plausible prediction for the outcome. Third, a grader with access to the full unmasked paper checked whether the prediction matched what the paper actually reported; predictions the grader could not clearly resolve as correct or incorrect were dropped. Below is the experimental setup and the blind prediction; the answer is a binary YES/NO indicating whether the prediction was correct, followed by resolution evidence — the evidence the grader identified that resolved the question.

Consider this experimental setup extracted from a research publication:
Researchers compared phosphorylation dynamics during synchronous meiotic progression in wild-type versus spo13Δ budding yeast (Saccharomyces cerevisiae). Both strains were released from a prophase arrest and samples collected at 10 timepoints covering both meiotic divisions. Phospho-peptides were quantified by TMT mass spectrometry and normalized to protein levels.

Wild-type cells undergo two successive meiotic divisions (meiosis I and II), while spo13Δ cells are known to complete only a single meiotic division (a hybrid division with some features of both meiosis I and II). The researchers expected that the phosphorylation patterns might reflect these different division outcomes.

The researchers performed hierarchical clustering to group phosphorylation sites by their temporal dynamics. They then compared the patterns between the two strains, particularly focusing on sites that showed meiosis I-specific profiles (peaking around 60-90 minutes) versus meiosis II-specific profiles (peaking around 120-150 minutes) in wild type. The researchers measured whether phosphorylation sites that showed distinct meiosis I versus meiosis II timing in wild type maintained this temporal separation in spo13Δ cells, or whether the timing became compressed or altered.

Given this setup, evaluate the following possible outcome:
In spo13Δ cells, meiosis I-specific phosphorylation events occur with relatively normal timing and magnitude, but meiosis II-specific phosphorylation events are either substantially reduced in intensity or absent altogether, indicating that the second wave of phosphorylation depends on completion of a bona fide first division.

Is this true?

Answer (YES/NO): NO